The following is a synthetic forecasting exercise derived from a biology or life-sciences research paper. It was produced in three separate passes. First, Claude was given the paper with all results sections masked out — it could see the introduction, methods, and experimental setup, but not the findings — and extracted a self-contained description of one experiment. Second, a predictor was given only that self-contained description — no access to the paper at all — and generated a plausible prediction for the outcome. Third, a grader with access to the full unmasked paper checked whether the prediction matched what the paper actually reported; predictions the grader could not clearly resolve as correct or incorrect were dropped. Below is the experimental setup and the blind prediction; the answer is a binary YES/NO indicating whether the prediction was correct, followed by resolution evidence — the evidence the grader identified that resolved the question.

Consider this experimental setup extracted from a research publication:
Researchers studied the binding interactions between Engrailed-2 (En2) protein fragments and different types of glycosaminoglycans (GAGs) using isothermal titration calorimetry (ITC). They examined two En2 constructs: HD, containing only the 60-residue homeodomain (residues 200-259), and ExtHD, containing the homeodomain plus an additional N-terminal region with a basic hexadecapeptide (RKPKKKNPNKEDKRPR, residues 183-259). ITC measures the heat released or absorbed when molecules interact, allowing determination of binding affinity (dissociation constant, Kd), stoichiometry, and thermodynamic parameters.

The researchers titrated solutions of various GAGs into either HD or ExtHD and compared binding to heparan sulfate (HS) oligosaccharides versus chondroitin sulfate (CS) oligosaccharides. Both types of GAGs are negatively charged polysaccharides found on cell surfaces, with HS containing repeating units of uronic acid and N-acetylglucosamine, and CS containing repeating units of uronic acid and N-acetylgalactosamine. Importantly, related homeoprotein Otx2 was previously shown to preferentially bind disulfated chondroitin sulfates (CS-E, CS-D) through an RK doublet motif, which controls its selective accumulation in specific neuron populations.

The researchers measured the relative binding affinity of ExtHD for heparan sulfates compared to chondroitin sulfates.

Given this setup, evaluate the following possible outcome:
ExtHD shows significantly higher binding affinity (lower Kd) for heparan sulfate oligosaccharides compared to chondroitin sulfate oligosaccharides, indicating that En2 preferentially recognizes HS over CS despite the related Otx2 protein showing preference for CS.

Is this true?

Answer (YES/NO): YES